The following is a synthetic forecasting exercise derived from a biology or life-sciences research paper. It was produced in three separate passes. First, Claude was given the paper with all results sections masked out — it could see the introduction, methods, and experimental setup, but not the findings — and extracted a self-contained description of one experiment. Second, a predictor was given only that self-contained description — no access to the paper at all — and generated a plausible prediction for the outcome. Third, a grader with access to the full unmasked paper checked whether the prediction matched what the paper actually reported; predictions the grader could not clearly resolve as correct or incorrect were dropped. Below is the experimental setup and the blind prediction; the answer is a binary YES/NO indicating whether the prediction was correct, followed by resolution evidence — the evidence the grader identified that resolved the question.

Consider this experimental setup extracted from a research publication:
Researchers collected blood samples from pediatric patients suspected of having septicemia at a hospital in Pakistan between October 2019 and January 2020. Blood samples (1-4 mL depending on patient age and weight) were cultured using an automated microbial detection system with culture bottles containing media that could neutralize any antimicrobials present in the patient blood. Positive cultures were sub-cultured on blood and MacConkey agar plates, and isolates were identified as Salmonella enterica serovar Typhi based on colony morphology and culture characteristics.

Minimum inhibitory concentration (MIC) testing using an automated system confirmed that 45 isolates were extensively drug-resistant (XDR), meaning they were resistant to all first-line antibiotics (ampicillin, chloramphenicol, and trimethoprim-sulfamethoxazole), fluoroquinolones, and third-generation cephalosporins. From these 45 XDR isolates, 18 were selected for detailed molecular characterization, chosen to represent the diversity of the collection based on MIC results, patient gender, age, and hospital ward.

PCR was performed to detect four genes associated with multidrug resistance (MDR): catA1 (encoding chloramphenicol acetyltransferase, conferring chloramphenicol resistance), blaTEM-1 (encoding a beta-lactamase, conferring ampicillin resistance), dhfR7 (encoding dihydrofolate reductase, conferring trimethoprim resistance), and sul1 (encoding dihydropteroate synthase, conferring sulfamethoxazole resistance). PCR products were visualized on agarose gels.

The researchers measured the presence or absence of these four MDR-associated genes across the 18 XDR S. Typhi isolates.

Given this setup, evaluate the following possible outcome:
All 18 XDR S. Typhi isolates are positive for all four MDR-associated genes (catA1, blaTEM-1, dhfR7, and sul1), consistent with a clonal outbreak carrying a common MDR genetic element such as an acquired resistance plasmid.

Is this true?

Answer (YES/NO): YES